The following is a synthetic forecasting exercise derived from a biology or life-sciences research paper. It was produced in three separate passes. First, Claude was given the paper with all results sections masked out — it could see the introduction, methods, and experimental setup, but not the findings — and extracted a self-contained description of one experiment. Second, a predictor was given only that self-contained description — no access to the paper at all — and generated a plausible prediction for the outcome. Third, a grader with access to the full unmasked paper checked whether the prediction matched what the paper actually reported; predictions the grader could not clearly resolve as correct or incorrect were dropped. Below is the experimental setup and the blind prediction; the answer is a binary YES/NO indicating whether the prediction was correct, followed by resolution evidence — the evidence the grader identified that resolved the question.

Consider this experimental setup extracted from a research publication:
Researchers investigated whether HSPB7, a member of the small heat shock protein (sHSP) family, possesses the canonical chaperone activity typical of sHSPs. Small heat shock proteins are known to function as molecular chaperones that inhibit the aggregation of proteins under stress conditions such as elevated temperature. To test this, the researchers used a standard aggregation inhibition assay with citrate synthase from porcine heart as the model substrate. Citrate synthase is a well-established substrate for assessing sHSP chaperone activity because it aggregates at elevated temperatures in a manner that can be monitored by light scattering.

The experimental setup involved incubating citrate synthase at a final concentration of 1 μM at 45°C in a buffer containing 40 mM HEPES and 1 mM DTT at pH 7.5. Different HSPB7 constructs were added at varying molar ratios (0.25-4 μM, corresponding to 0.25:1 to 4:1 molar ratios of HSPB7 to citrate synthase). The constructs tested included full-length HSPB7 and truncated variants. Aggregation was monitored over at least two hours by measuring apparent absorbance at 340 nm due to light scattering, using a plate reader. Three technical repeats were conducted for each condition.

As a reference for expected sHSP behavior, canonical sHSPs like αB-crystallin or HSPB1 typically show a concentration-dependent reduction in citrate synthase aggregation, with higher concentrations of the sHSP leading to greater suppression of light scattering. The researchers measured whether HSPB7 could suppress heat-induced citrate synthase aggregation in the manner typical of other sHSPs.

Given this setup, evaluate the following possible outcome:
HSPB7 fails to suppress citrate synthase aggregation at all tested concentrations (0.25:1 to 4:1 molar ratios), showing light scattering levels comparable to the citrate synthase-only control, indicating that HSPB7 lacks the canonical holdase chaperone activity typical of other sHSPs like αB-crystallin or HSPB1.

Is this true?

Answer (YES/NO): NO